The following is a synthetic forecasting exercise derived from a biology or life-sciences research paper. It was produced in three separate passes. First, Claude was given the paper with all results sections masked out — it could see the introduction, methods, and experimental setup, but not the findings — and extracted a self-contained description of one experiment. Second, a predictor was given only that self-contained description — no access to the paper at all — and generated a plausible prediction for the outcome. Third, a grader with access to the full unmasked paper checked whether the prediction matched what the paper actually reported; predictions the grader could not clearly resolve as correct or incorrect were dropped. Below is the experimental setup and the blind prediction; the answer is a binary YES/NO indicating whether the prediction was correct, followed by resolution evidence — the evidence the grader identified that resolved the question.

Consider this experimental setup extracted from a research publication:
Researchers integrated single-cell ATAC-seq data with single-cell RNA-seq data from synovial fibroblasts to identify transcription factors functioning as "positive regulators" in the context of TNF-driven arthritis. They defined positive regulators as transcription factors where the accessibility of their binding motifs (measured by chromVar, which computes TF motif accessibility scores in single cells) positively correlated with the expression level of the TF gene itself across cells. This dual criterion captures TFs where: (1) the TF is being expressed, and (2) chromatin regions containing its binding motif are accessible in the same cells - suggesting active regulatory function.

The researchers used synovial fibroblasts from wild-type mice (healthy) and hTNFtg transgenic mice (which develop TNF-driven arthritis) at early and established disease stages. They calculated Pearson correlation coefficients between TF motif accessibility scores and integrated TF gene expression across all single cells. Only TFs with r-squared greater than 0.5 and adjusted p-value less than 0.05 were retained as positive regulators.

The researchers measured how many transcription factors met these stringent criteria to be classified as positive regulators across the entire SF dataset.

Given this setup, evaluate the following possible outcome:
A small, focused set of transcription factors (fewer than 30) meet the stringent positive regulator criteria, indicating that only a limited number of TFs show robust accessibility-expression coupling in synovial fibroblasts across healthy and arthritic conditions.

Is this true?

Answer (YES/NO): NO